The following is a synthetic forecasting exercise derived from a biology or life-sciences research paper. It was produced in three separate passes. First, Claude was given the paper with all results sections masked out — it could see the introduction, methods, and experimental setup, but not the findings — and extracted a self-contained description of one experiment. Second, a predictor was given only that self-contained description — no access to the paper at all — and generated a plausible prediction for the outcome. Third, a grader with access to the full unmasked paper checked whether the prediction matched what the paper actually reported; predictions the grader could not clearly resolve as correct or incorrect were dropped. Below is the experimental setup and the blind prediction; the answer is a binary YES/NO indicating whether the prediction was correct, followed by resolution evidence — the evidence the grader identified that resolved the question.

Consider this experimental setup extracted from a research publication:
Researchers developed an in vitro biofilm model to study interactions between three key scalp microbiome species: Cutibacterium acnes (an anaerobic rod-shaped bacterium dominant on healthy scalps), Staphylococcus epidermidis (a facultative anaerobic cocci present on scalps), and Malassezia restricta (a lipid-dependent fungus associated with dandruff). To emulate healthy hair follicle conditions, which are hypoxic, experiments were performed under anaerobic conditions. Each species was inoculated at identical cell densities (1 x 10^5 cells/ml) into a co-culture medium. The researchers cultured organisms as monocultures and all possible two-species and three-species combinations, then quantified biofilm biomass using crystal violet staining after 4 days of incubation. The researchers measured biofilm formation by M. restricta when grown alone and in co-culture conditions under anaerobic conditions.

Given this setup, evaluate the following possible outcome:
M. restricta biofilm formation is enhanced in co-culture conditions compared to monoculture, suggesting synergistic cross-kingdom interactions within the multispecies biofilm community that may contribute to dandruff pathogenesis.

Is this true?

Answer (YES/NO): NO